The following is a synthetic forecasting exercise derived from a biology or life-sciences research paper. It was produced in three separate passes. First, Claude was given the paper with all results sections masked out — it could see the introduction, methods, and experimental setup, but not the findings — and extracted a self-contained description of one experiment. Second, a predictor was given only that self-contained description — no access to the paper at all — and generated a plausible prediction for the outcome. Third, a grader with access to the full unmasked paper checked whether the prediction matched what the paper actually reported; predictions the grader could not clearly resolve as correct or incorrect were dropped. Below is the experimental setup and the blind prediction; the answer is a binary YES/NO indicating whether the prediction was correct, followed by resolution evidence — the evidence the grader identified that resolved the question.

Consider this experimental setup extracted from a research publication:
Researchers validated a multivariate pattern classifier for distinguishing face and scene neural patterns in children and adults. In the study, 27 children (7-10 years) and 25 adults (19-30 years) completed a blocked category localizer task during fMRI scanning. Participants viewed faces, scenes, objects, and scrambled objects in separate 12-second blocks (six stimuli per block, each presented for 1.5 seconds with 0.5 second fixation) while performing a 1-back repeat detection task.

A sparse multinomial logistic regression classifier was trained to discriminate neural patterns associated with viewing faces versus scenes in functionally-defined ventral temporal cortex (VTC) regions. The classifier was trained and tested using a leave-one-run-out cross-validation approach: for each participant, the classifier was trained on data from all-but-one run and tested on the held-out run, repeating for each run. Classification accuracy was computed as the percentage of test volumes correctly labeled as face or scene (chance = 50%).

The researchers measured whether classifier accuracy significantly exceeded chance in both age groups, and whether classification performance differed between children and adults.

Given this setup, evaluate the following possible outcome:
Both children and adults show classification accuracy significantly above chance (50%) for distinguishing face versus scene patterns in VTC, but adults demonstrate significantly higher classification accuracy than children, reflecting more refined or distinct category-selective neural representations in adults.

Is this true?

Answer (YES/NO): NO